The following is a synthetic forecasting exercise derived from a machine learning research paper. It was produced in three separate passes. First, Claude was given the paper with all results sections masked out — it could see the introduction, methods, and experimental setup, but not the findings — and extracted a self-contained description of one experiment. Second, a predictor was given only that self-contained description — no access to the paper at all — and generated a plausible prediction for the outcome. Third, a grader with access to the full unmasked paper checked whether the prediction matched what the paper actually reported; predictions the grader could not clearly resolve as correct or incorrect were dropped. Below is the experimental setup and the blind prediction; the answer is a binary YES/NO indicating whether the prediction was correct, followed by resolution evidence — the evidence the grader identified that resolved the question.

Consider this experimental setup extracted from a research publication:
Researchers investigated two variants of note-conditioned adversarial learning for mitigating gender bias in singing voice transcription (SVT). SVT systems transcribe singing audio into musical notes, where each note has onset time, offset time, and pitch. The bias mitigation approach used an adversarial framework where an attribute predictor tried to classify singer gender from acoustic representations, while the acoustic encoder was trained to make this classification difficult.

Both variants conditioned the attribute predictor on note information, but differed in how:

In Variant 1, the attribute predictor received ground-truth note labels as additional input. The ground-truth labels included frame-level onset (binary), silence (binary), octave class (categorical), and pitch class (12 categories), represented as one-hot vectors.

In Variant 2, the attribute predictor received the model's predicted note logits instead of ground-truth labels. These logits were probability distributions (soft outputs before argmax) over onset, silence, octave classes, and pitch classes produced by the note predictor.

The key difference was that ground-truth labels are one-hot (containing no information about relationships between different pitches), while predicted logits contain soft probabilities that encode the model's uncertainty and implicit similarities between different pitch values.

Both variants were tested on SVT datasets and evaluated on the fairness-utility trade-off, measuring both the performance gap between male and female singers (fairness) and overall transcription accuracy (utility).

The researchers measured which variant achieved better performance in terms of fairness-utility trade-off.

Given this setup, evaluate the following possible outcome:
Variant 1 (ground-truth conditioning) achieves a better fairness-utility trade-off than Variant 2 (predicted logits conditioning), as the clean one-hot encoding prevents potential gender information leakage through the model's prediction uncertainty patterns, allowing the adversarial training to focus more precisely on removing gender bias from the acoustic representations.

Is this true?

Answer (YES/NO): NO